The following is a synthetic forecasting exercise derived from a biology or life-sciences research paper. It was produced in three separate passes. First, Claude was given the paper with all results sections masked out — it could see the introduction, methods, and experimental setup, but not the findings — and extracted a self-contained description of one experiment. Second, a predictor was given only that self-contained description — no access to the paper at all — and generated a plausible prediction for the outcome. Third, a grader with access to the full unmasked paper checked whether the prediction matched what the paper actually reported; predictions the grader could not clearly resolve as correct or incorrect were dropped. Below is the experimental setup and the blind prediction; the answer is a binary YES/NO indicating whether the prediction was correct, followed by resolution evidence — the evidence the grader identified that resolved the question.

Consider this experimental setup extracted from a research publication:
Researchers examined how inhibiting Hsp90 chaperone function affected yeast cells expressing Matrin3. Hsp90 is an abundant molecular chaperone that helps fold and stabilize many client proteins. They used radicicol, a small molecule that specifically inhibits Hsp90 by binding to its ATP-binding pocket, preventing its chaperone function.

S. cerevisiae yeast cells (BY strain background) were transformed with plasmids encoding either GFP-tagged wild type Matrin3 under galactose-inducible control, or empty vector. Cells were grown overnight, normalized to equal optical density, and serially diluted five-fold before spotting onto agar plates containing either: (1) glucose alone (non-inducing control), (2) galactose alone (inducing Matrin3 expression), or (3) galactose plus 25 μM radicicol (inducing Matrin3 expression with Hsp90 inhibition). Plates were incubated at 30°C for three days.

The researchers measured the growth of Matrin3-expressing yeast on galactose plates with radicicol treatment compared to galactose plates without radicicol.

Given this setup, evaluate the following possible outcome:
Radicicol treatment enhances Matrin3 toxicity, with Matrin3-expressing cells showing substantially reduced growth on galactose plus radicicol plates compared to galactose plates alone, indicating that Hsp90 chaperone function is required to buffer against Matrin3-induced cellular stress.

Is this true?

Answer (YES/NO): YES